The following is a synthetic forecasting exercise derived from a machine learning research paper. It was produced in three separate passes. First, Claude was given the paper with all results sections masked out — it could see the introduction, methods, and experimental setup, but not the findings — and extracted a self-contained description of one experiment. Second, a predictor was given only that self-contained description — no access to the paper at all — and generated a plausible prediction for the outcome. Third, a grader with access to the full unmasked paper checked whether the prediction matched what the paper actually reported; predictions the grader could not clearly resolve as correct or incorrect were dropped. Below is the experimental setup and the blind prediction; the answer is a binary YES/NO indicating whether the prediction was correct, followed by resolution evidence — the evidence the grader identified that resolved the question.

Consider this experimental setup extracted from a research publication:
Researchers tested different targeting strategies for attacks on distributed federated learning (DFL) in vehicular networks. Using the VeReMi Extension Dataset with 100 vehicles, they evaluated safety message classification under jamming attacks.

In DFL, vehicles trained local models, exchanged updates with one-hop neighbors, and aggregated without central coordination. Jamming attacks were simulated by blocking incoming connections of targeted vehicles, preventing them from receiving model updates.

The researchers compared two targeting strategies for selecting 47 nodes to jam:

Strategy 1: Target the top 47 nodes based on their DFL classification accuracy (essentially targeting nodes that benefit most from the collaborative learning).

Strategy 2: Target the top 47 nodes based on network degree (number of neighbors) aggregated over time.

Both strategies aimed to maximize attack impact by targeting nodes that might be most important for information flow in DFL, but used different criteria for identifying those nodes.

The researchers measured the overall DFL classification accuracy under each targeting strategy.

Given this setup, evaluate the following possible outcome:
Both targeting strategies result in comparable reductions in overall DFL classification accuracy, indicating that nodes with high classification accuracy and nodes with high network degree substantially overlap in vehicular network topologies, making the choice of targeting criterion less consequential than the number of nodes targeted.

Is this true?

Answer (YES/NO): NO